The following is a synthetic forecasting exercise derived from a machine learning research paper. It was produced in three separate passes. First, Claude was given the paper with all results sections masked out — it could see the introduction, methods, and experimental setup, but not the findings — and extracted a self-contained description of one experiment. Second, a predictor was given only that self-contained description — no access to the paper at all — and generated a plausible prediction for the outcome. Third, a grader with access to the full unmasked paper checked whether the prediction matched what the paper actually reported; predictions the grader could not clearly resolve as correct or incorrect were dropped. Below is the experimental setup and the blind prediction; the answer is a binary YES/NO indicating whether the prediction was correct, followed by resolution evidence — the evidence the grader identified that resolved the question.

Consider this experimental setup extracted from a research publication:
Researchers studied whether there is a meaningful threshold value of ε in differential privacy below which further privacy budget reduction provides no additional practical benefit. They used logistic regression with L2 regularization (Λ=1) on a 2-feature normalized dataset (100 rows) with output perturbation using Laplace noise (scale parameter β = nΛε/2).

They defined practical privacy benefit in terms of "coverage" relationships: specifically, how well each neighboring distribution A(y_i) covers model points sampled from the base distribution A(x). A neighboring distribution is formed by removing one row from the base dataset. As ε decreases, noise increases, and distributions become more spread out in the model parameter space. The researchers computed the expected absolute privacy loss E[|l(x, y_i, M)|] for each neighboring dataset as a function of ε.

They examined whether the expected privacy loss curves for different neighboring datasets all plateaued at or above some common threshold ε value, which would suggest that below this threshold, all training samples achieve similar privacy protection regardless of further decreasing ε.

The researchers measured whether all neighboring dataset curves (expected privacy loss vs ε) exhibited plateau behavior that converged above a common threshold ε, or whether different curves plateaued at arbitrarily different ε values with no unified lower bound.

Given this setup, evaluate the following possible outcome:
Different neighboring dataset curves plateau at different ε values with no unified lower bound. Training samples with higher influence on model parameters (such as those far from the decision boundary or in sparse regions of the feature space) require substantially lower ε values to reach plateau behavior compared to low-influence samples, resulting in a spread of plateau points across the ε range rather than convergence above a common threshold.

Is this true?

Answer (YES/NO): NO